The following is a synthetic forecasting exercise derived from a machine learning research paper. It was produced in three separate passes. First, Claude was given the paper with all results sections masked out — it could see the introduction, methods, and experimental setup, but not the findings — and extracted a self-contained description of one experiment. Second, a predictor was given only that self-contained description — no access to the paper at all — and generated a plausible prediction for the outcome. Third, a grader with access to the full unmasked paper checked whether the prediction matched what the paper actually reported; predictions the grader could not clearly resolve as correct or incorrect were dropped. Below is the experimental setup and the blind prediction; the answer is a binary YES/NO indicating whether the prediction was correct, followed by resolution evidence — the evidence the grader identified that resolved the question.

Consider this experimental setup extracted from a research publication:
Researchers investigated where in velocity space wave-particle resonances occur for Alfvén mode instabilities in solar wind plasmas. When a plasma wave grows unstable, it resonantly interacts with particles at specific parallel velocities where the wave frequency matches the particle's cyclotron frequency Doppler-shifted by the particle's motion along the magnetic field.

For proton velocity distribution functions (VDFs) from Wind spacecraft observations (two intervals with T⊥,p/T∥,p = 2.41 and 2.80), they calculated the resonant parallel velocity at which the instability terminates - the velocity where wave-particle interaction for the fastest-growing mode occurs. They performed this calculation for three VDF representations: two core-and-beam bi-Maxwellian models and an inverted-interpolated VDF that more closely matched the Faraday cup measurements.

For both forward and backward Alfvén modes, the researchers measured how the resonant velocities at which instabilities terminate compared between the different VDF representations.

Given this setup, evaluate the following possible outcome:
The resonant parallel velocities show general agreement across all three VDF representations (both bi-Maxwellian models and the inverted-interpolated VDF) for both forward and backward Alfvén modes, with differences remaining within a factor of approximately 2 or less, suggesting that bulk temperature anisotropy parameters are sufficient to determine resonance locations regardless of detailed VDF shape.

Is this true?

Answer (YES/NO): NO